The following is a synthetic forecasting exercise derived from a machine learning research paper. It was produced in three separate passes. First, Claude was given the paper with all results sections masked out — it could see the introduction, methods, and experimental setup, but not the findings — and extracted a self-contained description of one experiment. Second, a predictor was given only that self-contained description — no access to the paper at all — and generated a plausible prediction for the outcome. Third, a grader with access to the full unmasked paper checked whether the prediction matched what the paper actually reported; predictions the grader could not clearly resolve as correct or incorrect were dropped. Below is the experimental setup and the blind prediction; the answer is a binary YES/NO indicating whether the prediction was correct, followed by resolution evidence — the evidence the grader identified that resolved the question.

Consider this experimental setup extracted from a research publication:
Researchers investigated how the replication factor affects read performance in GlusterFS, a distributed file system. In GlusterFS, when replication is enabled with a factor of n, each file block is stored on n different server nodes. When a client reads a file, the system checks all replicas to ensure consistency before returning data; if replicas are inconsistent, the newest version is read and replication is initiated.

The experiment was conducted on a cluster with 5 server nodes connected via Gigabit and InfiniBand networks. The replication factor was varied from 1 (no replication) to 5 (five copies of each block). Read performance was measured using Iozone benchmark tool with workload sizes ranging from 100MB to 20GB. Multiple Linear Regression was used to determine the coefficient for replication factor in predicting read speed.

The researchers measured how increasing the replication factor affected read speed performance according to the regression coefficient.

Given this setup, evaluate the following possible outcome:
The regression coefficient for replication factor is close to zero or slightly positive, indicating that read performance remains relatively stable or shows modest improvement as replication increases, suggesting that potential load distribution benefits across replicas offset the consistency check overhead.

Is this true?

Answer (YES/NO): NO